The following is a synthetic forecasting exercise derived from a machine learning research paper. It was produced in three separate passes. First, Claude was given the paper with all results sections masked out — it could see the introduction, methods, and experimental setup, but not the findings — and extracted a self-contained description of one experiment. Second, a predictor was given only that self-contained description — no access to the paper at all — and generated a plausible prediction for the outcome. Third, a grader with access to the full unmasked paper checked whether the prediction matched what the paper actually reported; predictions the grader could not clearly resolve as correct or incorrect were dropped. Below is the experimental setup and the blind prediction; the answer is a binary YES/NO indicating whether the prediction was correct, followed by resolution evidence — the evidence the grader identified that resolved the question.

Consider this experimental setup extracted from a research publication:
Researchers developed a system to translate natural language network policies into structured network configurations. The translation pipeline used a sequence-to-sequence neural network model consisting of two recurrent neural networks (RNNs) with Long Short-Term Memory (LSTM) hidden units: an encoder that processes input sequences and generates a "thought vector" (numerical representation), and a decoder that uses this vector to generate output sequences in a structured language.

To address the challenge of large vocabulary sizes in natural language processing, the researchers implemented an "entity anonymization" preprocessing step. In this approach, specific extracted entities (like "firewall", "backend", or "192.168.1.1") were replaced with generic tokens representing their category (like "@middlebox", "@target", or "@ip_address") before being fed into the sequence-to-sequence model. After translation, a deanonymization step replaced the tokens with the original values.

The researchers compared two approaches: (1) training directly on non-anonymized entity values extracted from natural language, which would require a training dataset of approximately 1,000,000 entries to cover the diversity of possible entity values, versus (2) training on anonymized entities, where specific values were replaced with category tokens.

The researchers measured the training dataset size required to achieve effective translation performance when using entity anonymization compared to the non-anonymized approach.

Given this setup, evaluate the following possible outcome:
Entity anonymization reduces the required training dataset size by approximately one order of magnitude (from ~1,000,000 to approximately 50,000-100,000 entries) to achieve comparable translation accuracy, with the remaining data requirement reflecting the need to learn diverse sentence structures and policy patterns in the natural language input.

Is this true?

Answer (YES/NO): NO